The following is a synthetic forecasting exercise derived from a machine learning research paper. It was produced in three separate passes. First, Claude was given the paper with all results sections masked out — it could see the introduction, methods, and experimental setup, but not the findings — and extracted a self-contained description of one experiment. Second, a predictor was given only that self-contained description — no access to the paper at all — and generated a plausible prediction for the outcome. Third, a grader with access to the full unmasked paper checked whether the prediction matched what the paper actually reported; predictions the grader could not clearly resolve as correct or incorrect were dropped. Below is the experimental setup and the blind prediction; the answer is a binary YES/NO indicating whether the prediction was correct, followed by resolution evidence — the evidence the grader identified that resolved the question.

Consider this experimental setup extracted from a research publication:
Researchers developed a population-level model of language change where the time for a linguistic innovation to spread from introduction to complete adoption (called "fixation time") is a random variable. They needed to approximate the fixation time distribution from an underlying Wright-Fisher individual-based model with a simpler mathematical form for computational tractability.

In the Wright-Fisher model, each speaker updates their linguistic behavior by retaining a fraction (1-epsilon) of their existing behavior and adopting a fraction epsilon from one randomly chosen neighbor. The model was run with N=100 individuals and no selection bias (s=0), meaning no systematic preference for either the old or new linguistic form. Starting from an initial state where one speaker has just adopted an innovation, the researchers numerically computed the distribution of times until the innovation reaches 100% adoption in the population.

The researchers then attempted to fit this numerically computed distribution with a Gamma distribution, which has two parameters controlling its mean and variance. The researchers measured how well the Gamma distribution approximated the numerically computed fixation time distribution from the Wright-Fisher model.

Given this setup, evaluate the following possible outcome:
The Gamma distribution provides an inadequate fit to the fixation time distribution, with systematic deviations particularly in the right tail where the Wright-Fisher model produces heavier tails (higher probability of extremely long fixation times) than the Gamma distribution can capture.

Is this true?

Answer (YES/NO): NO